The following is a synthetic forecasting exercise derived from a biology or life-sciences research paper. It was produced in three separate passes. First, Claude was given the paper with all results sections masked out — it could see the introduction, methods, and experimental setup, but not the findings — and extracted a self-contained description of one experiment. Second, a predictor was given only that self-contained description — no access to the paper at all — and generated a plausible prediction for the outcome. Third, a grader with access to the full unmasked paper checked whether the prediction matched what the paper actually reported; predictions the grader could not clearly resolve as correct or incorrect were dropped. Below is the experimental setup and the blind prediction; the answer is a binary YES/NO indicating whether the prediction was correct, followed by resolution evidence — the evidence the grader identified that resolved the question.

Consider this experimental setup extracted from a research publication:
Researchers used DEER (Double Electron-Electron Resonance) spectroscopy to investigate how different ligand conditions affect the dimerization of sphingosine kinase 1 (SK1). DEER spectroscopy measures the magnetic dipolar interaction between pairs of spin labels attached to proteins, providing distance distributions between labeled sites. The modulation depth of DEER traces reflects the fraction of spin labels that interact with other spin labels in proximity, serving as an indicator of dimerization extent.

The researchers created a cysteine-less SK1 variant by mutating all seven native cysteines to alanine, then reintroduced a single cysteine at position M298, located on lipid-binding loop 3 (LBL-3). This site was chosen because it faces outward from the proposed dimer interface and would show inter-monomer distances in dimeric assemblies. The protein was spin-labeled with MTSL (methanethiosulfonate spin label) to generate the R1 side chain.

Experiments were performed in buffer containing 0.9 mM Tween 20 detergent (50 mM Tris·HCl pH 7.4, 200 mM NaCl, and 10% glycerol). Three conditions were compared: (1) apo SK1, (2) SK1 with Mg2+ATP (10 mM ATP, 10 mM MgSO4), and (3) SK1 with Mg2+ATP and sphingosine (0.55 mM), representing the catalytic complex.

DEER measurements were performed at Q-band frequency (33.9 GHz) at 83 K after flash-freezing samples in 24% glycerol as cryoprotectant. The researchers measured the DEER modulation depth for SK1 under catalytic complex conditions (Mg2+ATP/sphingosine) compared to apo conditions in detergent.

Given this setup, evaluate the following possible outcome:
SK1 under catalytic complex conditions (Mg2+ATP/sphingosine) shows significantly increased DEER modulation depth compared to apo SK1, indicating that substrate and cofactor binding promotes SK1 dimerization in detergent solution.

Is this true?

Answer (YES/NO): NO